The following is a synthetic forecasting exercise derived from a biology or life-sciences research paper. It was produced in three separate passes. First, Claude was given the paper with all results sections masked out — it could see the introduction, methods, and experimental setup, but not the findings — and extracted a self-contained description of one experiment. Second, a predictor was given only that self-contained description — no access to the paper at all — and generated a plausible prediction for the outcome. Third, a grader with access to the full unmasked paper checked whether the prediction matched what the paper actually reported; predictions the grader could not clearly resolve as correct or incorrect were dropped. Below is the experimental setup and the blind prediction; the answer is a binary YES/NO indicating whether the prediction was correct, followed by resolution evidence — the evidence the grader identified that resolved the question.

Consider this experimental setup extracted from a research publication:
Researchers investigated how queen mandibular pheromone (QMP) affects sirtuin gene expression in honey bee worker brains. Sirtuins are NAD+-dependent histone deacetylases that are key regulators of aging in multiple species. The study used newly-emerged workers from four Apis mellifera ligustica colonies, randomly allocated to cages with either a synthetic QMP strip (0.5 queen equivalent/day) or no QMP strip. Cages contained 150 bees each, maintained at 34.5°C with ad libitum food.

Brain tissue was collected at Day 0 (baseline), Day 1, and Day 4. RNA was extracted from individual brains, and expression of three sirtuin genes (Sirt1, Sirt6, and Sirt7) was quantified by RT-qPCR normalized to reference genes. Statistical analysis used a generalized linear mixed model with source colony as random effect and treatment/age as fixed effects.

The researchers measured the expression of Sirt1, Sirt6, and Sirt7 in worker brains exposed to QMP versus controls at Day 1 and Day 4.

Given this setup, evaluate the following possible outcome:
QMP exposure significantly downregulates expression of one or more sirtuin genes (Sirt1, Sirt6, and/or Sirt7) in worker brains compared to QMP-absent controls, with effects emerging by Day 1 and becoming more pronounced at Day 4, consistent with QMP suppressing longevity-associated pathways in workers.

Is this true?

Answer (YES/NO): NO